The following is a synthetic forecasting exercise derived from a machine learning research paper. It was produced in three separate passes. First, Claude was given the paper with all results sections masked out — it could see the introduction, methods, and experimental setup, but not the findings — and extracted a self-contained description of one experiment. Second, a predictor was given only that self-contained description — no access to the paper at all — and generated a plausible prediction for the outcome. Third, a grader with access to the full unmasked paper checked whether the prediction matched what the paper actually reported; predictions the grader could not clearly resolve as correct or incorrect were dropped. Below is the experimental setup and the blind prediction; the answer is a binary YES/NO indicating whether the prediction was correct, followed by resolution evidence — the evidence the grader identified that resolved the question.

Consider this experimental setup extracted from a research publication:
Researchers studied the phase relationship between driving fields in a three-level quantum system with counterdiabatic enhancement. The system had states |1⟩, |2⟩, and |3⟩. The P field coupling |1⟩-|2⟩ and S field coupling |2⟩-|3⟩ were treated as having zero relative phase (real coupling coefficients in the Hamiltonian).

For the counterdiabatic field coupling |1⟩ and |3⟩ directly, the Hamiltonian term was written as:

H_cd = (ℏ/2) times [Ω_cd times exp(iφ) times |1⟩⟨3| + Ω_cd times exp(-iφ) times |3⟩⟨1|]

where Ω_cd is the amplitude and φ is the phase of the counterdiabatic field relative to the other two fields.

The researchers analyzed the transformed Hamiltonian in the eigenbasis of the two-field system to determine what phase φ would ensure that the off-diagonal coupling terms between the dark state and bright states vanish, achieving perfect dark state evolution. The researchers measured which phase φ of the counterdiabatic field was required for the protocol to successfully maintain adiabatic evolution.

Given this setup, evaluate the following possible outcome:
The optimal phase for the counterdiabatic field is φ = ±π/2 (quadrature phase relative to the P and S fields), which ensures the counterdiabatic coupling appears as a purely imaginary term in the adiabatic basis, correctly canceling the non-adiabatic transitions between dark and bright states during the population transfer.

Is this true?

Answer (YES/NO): YES